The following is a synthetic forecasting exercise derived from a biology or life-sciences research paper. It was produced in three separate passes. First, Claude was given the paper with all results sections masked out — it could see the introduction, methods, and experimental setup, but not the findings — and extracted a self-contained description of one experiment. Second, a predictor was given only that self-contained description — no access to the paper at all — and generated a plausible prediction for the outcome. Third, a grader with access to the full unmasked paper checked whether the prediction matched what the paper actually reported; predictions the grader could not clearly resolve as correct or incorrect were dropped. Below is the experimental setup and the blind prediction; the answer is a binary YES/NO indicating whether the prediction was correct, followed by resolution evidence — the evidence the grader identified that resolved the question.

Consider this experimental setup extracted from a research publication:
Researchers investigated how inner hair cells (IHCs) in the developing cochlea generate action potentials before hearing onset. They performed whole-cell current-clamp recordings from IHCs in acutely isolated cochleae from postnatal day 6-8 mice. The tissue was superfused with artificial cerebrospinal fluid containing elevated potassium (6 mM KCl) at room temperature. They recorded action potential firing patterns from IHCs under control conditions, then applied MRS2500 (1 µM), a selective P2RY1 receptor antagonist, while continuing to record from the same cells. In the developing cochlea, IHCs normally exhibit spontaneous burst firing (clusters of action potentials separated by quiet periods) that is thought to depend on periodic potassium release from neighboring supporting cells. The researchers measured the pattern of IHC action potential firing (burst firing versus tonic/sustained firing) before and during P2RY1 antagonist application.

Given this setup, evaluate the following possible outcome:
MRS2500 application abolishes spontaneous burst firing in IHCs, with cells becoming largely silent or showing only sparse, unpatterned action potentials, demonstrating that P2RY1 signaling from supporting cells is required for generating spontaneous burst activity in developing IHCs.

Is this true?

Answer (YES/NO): NO